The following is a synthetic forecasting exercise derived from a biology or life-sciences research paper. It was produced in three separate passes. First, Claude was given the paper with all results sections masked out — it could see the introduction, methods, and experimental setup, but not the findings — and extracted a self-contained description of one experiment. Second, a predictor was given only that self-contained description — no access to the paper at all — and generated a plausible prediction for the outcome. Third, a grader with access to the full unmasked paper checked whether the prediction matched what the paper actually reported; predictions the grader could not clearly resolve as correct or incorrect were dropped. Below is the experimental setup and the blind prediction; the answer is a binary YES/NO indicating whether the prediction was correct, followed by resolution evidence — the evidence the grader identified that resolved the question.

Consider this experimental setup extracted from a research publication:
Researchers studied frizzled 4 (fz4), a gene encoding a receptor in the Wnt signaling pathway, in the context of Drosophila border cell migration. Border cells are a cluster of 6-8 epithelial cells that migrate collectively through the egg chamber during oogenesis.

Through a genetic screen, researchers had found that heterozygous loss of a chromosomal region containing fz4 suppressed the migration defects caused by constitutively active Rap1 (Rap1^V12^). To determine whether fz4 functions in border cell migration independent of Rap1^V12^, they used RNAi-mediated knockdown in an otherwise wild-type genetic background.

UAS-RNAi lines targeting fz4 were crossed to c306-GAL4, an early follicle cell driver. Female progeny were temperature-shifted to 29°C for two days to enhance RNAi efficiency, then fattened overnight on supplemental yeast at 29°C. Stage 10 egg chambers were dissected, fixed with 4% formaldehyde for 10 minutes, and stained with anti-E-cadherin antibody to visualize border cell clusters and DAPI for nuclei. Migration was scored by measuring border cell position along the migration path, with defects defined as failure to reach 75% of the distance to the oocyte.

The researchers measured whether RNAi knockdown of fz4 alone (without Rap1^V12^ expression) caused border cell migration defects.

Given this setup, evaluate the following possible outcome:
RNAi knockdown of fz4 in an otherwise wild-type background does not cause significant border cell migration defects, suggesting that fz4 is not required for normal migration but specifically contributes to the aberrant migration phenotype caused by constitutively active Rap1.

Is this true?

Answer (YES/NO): YES